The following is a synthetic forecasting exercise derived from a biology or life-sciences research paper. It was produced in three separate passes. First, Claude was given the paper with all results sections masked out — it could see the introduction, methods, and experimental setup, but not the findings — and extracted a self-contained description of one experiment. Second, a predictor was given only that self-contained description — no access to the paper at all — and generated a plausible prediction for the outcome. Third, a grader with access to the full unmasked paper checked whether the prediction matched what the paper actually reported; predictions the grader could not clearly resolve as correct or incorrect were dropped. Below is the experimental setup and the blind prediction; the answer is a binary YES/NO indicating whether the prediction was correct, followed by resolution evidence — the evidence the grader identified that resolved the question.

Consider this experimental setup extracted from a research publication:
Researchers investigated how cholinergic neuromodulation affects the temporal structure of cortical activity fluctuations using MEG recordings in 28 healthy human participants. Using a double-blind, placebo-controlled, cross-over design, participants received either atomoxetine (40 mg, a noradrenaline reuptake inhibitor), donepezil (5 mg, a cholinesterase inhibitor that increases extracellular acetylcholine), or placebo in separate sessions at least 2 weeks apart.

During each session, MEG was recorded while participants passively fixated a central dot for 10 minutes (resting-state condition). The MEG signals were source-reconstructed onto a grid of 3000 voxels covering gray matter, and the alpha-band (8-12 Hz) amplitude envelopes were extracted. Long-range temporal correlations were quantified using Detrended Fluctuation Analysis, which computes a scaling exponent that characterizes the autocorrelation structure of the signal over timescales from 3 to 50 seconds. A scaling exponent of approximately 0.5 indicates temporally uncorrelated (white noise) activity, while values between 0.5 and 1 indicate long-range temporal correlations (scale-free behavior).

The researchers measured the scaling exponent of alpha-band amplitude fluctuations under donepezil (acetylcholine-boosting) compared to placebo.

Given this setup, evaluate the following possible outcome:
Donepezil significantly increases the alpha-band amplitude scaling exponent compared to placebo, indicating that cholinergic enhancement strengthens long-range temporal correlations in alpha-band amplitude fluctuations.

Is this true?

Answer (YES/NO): NO